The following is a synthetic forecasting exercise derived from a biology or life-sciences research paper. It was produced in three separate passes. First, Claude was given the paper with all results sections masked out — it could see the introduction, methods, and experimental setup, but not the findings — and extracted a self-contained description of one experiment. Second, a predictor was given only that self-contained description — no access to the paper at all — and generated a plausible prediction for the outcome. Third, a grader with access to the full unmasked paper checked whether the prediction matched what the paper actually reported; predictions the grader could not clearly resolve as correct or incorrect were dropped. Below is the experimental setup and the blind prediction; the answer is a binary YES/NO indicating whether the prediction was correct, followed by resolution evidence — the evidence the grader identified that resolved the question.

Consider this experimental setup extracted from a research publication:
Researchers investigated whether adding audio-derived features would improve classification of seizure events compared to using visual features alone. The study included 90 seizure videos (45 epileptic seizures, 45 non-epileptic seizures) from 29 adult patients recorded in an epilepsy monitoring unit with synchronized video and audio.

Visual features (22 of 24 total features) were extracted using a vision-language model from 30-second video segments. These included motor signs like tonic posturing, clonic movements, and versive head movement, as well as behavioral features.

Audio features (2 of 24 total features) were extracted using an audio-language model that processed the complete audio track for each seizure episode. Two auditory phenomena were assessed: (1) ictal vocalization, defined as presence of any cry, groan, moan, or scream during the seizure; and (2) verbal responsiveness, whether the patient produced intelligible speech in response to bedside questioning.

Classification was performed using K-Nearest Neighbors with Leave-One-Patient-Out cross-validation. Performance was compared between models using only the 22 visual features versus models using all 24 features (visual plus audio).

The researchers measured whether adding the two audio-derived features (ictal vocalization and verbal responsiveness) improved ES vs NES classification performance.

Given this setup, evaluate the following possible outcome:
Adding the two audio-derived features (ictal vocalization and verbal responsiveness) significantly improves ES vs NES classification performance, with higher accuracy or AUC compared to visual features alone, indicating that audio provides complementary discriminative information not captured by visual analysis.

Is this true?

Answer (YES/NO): NO